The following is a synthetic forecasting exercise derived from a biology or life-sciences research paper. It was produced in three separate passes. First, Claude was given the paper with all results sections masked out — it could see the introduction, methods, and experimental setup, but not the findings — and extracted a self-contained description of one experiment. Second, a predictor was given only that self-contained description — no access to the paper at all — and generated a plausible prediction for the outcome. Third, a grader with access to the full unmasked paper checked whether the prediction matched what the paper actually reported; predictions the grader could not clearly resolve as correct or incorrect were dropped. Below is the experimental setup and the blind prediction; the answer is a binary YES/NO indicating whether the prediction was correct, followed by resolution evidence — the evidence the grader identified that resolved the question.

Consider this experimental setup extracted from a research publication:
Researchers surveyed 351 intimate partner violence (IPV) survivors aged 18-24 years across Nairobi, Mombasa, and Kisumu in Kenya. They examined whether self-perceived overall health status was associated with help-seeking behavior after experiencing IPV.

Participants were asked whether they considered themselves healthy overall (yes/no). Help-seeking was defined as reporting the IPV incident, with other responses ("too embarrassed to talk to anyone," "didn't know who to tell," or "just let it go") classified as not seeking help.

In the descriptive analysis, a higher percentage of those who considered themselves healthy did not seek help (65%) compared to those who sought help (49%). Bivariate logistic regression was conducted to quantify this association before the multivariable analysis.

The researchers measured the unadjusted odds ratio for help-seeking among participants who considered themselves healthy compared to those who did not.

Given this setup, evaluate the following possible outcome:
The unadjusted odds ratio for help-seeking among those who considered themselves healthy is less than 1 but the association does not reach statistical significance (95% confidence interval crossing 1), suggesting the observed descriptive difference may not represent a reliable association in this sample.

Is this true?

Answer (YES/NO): NO